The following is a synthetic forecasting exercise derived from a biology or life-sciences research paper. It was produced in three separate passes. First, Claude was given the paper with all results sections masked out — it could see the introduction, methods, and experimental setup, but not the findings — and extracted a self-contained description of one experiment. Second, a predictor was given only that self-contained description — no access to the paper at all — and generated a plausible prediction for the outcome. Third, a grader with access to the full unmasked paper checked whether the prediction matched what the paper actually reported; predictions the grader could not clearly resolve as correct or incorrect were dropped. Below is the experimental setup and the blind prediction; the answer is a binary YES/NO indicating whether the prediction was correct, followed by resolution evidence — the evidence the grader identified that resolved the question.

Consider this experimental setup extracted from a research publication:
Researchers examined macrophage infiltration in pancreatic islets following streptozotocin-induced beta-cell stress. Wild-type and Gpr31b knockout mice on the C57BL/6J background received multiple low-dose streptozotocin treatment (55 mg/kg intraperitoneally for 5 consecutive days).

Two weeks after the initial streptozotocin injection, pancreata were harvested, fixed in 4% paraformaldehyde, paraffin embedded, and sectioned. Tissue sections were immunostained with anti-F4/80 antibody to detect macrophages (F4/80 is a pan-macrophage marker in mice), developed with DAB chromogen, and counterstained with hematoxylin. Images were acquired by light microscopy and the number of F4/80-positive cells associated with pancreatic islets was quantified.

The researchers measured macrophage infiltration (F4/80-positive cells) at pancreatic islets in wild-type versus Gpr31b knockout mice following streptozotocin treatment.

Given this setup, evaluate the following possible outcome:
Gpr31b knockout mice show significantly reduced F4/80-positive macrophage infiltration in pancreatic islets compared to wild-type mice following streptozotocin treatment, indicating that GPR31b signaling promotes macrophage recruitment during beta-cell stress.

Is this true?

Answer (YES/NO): NO